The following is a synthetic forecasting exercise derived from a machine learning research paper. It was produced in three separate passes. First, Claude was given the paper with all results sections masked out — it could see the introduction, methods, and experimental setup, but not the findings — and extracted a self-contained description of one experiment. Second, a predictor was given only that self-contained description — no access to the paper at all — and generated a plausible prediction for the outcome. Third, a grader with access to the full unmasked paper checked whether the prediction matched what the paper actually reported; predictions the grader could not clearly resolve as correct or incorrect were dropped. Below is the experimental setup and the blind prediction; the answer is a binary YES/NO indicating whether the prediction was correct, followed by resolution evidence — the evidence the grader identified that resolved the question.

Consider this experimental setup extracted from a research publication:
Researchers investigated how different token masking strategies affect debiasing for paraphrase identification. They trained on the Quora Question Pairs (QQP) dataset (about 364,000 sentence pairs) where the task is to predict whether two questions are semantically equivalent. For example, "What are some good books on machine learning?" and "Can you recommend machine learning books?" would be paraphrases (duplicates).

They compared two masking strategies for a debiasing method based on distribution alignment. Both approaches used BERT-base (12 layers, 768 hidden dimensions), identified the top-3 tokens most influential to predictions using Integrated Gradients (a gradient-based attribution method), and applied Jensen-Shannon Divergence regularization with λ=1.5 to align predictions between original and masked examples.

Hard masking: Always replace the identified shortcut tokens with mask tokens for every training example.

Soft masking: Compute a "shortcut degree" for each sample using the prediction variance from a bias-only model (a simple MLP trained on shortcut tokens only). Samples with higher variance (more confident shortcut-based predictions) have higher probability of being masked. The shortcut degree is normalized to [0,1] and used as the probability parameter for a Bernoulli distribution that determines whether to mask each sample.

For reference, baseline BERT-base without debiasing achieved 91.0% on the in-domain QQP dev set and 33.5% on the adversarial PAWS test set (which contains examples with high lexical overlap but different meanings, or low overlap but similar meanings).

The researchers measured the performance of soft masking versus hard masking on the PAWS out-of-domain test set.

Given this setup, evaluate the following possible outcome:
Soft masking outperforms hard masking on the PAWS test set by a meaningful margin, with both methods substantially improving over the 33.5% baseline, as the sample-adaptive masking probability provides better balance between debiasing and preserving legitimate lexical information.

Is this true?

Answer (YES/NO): NO